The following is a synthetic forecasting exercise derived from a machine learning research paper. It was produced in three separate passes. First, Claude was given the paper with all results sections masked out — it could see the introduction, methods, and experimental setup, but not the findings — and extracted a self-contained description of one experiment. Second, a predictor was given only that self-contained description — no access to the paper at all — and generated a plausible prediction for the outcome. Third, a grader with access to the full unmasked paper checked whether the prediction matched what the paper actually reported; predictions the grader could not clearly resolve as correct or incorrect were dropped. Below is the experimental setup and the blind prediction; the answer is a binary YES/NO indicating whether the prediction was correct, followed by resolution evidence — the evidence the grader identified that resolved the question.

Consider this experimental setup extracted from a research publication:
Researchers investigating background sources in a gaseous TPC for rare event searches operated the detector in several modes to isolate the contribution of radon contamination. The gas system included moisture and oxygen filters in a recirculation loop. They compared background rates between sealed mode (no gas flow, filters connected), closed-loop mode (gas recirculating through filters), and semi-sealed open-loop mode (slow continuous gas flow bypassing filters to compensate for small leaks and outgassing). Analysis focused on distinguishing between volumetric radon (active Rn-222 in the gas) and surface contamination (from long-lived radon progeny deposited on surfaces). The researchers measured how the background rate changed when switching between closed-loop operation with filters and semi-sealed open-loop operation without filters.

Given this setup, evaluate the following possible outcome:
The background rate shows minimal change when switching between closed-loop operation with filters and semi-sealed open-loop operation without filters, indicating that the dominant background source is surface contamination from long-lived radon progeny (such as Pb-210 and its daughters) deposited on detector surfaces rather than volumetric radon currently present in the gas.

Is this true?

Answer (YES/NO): NO